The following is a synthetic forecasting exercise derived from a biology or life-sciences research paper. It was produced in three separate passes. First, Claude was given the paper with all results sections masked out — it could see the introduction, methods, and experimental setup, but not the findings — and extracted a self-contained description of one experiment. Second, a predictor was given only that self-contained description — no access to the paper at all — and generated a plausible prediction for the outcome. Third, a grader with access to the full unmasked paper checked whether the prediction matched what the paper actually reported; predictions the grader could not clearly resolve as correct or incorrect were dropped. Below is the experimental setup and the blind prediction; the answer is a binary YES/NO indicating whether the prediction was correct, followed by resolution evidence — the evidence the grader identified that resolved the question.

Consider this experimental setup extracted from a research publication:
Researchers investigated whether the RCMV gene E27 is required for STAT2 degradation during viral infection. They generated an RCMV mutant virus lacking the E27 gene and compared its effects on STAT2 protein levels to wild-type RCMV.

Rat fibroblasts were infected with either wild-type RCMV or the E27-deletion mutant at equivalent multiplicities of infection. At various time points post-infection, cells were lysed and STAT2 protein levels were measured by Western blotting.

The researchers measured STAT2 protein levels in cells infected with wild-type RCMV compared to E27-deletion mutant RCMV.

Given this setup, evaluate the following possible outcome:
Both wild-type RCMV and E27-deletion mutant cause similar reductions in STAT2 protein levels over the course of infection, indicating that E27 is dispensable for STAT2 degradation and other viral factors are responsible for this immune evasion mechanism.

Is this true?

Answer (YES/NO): NO